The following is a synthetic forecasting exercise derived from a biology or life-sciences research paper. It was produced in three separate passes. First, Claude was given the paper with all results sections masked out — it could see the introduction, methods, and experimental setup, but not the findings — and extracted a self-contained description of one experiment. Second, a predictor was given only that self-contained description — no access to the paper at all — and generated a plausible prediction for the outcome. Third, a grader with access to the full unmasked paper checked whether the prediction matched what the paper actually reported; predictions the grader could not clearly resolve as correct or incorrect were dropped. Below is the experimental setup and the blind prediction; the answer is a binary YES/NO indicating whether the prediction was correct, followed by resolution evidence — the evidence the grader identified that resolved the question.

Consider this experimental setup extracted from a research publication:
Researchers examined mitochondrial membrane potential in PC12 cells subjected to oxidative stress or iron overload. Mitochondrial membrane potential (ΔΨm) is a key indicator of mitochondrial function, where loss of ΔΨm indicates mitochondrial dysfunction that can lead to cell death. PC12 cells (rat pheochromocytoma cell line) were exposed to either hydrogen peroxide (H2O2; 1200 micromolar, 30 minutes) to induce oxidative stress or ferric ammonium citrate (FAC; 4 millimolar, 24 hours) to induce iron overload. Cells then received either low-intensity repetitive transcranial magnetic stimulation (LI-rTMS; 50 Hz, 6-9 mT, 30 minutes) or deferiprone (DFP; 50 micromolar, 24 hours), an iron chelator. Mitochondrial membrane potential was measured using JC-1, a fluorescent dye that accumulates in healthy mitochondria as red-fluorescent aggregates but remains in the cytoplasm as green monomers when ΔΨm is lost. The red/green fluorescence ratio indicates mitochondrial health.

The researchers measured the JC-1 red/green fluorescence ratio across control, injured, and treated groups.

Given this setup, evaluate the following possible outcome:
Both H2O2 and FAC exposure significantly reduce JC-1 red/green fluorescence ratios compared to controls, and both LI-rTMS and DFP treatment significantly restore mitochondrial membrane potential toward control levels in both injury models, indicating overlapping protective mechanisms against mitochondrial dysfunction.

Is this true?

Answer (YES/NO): YES